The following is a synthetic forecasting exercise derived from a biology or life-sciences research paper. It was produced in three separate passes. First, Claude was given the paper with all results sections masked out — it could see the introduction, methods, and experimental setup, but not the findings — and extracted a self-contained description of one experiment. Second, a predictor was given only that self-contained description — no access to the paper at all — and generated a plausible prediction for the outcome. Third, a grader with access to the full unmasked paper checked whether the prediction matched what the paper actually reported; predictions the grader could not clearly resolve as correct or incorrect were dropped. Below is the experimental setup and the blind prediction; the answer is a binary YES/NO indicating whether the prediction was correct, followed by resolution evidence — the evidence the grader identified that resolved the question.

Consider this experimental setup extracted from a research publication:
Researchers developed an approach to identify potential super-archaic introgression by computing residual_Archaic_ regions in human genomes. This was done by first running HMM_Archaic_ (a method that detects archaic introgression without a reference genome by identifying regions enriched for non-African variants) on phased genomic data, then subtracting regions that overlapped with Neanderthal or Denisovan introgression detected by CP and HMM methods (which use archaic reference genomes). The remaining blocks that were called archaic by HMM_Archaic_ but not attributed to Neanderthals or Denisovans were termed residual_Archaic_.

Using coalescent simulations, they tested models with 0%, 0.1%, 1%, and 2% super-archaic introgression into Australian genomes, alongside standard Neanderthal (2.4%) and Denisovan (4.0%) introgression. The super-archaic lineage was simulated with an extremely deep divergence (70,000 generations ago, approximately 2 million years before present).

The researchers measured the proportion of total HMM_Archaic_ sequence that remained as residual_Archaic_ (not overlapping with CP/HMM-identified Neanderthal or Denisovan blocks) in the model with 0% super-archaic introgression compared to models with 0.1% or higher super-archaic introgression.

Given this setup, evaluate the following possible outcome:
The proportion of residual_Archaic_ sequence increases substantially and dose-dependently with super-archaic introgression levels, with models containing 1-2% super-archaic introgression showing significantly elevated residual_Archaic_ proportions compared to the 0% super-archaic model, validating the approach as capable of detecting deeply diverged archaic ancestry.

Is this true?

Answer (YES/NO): YES